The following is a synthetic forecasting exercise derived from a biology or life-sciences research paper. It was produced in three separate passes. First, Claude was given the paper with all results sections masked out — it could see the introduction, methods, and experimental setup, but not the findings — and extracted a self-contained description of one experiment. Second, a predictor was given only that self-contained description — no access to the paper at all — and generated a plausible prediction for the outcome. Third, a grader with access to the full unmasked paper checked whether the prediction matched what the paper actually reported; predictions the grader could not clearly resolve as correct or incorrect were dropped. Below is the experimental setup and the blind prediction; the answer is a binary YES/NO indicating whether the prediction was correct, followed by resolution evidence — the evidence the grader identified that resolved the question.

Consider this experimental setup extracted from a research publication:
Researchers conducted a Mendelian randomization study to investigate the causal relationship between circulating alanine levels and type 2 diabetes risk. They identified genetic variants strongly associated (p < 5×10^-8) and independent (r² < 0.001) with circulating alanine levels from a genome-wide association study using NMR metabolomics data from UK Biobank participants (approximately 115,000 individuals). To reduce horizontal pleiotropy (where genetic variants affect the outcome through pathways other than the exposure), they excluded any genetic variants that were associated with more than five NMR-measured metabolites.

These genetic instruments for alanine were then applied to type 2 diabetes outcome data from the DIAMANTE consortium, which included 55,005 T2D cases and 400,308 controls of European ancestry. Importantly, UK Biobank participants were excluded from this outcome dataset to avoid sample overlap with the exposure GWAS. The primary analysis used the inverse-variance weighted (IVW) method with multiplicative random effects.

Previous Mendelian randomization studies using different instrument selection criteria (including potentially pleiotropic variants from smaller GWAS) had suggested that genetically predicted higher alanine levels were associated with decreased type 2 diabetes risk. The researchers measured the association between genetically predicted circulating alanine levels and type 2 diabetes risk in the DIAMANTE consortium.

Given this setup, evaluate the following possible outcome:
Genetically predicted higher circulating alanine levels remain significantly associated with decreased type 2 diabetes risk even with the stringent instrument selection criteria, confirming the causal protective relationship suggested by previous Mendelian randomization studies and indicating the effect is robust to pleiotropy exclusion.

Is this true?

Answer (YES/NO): NO